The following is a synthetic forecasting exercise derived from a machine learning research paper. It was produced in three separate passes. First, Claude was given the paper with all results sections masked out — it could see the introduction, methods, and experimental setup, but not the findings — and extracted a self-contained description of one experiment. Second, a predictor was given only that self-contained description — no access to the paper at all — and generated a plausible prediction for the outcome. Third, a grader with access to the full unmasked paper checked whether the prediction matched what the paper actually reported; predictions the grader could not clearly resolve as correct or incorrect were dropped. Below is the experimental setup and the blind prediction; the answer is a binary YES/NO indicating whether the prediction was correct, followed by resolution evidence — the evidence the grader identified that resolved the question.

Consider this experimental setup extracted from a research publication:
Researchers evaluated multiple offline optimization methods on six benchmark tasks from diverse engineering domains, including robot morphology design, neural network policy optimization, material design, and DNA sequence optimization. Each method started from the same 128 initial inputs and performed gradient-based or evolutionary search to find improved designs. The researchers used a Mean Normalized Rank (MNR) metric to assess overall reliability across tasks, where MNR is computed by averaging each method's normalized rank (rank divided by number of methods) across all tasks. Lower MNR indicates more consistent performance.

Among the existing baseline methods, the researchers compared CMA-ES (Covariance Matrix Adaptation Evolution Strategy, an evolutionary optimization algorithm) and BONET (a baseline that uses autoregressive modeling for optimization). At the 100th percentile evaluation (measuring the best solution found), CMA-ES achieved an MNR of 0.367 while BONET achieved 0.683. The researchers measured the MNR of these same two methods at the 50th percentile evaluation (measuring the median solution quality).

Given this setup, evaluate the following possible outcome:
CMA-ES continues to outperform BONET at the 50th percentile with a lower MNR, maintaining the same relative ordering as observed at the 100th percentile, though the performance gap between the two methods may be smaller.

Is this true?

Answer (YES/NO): NO